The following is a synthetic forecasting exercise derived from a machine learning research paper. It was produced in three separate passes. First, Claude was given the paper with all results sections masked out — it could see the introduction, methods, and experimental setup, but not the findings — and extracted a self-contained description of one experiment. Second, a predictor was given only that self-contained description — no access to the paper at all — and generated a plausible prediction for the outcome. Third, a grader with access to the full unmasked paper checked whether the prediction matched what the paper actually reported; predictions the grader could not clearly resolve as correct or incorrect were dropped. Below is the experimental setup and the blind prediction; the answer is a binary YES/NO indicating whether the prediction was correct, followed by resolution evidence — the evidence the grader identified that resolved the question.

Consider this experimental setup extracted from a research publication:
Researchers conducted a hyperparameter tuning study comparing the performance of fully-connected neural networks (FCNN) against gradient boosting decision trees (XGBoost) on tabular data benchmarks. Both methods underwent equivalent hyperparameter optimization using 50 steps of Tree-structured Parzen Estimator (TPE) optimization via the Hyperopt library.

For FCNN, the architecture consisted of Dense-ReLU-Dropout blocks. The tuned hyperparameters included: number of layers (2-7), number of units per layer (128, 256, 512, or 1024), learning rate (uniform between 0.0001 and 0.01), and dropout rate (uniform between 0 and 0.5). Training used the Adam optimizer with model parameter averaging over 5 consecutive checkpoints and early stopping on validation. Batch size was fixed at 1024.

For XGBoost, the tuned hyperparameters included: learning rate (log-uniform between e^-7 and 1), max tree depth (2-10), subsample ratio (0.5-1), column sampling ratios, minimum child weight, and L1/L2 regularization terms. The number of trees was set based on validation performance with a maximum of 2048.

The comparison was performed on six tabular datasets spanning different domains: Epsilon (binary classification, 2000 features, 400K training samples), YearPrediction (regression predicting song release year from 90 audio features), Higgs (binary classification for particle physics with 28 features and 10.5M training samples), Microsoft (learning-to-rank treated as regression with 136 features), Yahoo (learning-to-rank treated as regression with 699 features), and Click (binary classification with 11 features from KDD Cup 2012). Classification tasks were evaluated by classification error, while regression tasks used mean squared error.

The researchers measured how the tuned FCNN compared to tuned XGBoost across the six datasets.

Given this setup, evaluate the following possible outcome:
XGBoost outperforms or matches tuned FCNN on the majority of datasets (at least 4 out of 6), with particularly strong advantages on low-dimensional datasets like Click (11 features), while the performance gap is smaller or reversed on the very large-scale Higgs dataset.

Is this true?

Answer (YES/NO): NO